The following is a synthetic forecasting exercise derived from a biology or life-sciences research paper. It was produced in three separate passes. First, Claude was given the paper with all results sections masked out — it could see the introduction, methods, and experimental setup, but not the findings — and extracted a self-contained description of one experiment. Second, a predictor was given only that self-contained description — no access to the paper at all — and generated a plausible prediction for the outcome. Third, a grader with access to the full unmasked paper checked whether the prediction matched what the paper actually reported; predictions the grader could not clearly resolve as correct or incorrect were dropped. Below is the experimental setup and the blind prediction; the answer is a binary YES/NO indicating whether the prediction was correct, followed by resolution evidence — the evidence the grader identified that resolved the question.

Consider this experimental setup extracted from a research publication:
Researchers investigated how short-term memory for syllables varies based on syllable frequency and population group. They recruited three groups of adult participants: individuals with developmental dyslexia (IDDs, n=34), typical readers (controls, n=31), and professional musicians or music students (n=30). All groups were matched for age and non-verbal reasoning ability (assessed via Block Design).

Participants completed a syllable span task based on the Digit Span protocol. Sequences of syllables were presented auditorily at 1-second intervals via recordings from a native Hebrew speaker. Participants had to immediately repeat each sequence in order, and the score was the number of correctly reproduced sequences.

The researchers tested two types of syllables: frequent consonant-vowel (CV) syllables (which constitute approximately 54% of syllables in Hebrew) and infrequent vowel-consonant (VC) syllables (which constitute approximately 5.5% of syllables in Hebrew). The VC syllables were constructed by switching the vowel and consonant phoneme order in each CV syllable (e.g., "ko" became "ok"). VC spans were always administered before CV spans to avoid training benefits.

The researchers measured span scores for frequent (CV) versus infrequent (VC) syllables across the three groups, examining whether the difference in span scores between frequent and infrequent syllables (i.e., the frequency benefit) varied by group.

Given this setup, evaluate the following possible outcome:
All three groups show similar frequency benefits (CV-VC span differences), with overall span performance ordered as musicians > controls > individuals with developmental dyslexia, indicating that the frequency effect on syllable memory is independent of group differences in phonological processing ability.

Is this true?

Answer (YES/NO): NO